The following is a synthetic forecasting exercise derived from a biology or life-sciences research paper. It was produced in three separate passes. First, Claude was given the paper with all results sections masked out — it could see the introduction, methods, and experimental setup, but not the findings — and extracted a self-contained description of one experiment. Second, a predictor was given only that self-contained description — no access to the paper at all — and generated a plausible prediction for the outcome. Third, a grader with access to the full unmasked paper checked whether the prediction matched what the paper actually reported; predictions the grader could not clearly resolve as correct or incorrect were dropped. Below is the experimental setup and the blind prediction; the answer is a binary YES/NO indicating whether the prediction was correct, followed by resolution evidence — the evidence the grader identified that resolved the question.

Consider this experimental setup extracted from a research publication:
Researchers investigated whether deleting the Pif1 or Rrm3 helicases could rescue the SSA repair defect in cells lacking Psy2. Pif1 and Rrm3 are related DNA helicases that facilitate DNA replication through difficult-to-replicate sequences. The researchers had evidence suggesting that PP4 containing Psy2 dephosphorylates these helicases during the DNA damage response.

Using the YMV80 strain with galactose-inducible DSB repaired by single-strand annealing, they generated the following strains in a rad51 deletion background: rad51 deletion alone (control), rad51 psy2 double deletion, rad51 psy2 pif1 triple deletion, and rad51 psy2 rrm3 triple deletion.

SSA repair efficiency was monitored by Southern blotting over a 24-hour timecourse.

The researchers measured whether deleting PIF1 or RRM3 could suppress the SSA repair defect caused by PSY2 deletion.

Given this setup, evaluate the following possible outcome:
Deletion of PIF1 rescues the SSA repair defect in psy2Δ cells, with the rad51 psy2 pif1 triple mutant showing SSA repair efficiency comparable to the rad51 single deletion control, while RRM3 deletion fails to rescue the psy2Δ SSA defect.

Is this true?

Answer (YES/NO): NO